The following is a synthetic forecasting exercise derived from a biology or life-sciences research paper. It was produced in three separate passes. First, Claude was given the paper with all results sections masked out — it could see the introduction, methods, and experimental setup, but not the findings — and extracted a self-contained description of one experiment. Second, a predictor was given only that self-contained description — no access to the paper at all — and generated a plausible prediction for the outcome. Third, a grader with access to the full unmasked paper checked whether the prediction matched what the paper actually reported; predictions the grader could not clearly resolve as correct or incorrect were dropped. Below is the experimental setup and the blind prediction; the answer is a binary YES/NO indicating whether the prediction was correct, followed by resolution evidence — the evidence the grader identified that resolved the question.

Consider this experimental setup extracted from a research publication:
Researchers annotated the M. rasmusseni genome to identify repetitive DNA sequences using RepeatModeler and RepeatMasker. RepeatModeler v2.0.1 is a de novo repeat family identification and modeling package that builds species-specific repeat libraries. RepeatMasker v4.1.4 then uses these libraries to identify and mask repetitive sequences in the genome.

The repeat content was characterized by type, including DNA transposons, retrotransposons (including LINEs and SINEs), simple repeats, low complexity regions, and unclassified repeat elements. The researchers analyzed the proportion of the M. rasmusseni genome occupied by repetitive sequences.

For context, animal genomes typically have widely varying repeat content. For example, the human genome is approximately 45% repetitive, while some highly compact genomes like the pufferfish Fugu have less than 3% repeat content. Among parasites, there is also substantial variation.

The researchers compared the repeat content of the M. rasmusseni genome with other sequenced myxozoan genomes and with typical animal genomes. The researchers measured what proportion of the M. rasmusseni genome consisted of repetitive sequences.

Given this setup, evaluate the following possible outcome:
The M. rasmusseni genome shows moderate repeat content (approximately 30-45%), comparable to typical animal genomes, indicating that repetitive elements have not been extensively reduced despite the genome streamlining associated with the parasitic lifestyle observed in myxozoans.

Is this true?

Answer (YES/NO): NO